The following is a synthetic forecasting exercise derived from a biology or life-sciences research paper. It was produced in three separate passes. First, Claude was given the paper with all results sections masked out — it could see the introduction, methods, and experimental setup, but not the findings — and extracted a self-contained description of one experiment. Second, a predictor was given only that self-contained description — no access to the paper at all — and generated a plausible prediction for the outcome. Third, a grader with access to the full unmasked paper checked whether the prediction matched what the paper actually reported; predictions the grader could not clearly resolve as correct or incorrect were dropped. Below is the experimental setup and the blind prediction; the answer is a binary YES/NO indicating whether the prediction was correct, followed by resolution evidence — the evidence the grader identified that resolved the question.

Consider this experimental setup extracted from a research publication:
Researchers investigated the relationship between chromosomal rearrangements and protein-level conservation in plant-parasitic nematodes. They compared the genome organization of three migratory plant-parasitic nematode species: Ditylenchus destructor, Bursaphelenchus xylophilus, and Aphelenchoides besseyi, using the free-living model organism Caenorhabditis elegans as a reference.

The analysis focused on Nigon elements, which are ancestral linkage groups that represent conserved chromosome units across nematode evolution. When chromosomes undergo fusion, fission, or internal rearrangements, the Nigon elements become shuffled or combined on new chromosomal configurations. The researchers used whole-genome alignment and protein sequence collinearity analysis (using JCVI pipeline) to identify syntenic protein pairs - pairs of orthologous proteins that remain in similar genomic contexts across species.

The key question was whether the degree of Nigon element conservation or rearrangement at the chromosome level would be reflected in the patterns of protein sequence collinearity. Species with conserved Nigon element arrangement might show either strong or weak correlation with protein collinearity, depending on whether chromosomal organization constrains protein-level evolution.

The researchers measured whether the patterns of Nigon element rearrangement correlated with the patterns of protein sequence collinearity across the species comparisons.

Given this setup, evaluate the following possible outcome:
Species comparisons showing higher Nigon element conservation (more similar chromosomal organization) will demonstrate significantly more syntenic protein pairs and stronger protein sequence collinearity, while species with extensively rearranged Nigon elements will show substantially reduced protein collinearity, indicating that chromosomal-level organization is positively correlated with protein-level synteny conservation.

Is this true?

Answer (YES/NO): NO